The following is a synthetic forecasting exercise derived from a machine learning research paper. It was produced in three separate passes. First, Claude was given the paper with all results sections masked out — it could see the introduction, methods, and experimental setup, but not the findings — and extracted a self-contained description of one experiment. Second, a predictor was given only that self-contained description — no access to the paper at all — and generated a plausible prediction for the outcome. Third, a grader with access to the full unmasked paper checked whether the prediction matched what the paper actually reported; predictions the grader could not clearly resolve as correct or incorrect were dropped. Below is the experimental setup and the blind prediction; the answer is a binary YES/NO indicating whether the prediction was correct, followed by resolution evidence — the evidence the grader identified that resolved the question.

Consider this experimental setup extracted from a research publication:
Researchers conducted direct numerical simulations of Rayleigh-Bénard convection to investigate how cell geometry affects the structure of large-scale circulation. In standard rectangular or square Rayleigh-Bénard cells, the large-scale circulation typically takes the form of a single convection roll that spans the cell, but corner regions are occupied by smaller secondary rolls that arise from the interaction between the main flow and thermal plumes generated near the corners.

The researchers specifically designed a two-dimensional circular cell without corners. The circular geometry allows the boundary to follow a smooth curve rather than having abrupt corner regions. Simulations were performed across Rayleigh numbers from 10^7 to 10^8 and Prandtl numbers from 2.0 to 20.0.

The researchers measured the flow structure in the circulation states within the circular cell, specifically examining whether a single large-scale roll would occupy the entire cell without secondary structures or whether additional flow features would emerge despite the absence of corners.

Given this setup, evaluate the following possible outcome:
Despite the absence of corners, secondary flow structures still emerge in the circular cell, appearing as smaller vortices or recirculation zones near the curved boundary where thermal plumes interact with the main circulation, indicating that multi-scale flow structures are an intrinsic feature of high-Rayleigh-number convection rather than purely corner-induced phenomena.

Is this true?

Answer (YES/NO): YES